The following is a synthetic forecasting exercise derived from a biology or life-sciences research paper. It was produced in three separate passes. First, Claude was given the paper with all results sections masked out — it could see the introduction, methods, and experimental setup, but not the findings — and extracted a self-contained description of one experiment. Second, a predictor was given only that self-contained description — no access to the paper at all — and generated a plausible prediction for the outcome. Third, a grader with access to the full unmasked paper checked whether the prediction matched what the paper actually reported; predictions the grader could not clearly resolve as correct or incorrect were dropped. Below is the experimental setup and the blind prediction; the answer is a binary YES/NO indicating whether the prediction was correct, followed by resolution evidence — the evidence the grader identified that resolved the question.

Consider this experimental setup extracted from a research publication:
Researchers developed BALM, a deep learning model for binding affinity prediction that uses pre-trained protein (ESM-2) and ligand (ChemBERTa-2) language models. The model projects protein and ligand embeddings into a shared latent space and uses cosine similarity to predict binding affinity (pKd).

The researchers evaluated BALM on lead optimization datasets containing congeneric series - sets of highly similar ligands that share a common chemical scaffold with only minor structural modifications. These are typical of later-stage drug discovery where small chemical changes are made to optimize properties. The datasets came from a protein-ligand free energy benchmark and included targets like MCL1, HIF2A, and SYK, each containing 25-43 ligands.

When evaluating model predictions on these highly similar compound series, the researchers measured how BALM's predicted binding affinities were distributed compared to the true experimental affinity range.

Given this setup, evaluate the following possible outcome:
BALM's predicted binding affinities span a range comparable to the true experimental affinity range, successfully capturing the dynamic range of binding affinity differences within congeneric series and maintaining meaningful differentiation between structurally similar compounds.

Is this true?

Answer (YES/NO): NO